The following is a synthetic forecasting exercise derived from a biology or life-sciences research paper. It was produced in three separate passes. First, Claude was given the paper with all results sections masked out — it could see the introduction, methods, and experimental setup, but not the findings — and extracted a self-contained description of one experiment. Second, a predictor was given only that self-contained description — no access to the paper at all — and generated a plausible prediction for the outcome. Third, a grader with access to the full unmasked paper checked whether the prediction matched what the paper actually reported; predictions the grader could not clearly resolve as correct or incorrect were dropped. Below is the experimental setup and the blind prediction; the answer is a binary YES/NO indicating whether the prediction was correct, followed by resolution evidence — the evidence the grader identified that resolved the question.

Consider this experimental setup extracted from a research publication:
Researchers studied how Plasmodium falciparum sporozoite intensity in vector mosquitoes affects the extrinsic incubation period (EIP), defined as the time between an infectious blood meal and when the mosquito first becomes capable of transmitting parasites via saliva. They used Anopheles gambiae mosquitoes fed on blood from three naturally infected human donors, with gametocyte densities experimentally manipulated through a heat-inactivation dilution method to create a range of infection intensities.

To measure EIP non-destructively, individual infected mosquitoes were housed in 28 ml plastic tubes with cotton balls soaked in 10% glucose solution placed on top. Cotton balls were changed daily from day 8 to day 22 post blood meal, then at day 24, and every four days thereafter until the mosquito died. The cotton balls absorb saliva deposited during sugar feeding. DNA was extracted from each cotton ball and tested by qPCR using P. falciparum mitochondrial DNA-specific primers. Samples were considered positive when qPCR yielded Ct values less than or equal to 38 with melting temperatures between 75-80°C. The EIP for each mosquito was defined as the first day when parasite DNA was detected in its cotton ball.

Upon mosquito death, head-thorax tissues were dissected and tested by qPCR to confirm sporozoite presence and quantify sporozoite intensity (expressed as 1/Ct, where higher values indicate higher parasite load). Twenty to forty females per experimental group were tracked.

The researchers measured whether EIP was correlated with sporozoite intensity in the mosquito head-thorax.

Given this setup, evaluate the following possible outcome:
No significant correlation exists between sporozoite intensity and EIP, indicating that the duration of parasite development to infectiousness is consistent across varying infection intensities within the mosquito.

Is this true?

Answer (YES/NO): YES